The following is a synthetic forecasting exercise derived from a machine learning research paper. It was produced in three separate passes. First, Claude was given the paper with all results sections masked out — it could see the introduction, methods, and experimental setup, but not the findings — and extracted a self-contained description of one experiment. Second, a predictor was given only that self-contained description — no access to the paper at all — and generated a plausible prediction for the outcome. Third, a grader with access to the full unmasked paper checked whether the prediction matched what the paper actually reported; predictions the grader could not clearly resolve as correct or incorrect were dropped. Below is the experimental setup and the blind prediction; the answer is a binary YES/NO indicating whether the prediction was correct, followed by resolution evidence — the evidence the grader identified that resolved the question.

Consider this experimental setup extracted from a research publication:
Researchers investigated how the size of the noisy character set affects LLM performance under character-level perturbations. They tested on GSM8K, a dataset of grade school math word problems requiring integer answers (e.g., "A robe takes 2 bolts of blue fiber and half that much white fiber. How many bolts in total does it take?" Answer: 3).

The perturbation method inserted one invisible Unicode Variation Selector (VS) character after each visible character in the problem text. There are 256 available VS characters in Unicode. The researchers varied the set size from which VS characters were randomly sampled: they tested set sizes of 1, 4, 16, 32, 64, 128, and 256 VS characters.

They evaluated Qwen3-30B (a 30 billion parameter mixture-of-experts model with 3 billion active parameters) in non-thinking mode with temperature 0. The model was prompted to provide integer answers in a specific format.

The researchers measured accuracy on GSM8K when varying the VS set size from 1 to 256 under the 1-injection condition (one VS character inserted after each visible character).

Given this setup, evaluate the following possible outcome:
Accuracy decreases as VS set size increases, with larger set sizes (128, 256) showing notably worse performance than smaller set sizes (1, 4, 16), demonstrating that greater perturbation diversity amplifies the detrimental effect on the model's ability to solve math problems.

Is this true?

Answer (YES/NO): YES